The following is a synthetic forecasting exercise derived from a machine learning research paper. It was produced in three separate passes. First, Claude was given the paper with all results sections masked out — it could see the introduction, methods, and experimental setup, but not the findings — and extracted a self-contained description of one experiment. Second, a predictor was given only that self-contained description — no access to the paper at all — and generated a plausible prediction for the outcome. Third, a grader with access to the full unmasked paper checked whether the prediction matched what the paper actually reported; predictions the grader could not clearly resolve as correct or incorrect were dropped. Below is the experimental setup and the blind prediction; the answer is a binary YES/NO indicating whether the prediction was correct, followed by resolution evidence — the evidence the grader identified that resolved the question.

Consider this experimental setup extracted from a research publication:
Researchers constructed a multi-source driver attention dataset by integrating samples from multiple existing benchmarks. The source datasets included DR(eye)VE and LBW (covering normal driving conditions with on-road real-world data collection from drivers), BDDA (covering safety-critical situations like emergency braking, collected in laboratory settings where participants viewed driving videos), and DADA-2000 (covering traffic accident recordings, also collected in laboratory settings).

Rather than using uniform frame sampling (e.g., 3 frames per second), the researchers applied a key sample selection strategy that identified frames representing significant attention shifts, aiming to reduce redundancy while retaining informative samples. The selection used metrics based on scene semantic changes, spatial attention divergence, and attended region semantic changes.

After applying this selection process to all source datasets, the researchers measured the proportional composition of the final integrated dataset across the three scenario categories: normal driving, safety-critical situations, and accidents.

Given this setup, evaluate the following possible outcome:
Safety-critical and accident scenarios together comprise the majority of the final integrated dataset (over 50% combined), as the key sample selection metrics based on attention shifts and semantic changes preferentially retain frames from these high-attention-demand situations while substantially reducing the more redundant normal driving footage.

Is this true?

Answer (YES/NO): NO